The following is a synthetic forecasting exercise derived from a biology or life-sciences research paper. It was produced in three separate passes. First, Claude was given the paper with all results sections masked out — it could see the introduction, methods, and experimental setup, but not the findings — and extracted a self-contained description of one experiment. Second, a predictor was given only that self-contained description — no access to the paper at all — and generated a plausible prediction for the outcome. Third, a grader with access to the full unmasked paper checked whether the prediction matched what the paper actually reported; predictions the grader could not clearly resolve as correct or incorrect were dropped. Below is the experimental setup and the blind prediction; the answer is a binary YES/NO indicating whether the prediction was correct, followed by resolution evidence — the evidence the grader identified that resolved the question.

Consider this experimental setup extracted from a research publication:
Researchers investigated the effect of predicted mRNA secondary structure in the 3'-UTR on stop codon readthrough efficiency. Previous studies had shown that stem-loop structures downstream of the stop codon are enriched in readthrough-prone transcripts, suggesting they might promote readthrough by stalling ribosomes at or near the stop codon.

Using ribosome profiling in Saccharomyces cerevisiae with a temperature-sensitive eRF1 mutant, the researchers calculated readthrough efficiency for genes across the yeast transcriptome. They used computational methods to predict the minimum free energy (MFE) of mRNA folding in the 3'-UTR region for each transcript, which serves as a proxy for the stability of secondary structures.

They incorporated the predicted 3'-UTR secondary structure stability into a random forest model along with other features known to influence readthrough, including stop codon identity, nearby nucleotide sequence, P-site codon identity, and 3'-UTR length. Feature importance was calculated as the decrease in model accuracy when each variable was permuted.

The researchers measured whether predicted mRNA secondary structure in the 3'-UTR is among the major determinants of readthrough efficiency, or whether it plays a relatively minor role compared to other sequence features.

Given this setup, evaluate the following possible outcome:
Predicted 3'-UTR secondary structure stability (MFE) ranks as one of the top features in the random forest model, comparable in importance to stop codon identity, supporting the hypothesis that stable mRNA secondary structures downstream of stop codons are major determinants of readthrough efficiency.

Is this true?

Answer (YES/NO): NO